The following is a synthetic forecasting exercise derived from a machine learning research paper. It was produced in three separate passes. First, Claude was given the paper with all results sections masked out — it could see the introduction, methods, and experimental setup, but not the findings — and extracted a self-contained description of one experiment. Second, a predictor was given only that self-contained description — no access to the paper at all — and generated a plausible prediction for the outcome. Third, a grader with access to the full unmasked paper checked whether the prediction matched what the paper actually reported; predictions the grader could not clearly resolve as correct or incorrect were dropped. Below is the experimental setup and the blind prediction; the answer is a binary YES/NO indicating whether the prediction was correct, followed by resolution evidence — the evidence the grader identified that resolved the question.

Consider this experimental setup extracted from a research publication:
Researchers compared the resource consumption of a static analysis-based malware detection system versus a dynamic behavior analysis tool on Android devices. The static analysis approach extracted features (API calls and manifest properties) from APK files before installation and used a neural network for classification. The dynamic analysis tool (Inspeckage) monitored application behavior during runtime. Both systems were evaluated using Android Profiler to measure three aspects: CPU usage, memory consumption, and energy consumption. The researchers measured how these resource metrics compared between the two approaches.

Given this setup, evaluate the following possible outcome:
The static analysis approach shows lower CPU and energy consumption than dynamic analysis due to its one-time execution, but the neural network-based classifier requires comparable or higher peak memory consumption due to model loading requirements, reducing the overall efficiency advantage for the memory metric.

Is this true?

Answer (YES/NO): NO